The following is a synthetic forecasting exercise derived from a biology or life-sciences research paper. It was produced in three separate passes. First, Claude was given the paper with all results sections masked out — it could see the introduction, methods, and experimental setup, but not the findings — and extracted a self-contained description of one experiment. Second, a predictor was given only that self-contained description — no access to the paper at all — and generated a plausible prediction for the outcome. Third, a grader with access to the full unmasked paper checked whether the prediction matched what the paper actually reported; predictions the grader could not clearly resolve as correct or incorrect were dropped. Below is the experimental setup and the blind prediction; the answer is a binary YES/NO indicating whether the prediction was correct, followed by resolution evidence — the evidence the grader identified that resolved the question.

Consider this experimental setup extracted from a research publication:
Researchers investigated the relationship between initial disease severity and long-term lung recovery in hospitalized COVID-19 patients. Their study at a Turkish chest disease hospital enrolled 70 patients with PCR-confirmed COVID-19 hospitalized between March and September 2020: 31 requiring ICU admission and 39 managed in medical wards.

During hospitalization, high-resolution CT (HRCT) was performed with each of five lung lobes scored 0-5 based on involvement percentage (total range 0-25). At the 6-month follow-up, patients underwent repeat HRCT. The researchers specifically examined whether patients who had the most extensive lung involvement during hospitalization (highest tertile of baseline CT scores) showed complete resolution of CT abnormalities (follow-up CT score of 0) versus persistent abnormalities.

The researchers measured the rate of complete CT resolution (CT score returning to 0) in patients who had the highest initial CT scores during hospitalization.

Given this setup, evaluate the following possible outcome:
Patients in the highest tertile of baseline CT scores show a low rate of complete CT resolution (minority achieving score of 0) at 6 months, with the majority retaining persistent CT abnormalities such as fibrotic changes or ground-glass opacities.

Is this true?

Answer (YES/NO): YES